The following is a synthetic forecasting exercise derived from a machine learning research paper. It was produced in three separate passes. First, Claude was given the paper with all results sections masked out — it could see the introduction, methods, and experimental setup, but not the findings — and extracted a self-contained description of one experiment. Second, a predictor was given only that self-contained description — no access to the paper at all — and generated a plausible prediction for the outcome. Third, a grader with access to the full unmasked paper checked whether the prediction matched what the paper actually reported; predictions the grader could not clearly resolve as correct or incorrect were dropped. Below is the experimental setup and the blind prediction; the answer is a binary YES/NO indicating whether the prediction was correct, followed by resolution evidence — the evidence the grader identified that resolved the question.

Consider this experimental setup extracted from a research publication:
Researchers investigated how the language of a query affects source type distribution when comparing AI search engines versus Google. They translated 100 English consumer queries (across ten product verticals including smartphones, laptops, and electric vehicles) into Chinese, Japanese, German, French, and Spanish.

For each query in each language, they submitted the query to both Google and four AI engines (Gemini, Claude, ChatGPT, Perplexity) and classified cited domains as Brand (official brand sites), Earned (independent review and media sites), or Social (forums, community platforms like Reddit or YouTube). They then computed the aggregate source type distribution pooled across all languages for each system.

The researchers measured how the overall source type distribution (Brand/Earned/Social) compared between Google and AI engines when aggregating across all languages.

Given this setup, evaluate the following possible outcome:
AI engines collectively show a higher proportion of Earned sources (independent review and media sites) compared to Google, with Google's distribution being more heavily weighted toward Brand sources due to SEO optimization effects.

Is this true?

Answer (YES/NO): YES